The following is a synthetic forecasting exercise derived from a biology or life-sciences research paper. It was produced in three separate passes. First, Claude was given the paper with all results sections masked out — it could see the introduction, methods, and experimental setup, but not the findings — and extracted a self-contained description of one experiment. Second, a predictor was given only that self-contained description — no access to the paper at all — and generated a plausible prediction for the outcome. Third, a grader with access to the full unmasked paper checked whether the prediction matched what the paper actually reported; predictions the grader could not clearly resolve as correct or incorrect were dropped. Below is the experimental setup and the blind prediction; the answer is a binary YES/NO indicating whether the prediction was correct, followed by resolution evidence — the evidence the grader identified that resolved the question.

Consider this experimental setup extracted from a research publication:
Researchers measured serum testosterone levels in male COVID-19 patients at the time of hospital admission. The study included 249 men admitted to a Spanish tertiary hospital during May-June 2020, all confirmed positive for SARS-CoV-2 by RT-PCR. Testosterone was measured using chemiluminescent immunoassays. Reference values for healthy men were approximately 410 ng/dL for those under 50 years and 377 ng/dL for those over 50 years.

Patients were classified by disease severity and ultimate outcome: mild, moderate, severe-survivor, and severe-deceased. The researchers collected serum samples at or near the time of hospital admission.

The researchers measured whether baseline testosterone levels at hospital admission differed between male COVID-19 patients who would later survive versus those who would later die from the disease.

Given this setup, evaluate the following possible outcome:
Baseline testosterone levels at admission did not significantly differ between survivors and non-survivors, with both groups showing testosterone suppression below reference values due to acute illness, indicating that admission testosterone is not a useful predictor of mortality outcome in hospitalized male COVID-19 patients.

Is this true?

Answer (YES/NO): YES